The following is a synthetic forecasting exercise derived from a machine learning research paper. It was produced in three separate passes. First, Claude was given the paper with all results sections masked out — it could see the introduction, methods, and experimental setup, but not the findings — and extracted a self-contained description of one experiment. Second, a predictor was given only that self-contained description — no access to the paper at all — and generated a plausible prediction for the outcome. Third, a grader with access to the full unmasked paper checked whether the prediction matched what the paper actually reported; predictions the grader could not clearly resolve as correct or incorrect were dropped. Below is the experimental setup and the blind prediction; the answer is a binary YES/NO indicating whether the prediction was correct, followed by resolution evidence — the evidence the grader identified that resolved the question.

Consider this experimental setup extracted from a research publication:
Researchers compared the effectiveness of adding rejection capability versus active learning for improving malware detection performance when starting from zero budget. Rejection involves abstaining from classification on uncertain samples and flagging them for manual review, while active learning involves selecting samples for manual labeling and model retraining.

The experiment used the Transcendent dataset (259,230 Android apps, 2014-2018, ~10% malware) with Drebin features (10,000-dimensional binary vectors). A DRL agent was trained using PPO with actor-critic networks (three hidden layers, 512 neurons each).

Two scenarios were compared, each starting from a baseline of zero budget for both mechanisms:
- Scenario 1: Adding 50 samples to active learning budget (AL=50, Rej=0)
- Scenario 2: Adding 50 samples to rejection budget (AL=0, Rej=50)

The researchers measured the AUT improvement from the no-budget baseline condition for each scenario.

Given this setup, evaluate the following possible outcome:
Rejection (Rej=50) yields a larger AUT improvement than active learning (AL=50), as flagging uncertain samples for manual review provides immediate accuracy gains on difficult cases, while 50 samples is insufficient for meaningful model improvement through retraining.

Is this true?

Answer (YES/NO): NO